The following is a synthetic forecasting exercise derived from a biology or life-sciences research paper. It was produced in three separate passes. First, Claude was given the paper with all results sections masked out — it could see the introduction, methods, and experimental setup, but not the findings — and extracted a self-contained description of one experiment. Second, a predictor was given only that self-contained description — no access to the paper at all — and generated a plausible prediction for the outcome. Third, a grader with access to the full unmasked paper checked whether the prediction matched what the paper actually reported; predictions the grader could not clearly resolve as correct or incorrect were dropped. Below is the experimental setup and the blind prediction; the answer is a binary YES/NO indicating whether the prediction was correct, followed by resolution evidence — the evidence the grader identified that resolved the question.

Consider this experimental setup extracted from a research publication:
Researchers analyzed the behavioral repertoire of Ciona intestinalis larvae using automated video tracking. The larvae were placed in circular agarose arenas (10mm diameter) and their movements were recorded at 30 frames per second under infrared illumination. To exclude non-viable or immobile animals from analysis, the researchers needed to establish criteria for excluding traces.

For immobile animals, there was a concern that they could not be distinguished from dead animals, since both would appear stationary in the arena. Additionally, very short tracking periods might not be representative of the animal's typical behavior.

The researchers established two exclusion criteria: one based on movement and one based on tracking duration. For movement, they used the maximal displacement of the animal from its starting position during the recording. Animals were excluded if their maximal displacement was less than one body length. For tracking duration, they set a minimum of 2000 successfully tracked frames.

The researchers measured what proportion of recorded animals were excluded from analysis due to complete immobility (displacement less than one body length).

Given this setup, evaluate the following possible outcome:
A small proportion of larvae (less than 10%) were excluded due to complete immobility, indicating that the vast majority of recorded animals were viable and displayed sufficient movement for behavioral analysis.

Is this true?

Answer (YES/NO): NO